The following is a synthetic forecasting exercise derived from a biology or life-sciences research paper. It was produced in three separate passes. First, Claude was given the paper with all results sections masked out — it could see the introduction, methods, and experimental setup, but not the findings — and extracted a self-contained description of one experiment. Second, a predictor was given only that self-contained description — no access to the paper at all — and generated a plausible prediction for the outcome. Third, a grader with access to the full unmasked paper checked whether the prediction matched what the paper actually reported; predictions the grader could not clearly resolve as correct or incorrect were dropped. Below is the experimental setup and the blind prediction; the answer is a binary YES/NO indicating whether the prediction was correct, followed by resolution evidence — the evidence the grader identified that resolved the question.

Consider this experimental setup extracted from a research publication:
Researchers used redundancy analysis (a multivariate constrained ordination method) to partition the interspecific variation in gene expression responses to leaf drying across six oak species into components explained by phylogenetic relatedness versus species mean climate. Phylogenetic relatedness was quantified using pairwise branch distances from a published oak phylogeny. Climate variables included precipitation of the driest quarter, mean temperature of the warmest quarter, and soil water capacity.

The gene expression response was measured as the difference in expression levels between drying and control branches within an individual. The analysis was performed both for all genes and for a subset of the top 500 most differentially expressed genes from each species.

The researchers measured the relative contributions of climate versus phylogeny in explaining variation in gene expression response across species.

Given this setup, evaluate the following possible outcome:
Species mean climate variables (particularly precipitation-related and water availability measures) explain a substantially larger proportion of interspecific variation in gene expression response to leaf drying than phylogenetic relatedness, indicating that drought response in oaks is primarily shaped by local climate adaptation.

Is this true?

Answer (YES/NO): NO